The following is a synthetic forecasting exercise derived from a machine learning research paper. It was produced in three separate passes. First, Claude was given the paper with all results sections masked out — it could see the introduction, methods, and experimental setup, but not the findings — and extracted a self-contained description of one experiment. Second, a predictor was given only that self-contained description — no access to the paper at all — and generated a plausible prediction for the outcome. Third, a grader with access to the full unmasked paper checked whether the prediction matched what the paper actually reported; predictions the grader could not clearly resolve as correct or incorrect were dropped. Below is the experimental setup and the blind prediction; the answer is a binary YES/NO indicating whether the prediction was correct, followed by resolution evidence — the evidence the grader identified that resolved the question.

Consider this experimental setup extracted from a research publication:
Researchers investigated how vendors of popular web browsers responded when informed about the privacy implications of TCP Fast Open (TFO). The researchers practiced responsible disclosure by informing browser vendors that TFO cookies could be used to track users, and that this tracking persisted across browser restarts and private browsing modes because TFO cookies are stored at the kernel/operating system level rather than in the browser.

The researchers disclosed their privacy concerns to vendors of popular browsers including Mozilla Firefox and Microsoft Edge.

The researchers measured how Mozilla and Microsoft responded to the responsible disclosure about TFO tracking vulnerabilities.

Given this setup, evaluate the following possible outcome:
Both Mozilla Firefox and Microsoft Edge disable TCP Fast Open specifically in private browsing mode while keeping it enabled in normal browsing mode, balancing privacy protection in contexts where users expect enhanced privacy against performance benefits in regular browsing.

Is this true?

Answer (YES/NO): NO